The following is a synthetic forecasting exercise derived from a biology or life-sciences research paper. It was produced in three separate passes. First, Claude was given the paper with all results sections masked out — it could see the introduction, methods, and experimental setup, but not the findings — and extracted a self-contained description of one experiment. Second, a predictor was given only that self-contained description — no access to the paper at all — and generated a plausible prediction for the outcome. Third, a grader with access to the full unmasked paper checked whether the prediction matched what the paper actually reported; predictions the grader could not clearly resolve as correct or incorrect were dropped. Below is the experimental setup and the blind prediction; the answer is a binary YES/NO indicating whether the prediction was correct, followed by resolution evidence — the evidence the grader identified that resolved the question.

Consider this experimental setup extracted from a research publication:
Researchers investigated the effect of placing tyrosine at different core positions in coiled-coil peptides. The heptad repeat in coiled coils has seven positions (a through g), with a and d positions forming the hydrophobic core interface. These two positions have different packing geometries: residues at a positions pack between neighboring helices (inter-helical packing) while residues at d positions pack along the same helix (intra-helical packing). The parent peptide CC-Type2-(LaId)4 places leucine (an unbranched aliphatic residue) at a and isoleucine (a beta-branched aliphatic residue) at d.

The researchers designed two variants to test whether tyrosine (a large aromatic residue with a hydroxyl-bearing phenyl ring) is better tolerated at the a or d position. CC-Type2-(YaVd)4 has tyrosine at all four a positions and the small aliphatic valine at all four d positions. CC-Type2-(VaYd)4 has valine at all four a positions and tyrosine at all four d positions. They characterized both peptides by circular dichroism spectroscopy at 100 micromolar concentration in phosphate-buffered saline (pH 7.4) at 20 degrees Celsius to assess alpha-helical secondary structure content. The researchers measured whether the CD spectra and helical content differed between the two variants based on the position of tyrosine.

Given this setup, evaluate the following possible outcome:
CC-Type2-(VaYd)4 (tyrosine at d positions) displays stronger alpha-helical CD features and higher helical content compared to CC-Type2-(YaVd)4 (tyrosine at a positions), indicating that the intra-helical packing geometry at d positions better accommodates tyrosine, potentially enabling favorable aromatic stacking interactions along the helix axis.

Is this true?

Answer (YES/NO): YES